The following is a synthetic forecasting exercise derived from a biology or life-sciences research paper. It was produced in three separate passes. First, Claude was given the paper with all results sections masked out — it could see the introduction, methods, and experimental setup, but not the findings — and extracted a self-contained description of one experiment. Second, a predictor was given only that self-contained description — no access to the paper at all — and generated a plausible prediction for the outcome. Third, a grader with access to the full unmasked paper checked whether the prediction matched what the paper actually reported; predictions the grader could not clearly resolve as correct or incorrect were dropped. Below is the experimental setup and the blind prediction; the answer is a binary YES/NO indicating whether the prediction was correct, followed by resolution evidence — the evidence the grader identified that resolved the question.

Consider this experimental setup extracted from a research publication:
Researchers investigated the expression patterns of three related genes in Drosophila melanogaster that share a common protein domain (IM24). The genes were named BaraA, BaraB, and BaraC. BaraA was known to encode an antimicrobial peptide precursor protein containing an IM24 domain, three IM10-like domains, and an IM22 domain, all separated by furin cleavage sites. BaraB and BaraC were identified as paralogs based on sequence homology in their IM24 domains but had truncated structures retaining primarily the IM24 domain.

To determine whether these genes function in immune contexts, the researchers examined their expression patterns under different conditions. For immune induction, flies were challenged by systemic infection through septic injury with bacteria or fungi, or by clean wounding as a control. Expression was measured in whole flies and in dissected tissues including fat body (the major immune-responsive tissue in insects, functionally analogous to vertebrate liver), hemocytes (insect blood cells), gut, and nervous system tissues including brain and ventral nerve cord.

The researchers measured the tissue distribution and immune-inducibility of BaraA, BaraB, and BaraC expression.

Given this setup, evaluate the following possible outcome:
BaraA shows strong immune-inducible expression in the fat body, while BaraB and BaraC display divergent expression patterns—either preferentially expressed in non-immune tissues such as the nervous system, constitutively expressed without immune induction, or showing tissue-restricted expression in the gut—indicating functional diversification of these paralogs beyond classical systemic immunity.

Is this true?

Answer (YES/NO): YES